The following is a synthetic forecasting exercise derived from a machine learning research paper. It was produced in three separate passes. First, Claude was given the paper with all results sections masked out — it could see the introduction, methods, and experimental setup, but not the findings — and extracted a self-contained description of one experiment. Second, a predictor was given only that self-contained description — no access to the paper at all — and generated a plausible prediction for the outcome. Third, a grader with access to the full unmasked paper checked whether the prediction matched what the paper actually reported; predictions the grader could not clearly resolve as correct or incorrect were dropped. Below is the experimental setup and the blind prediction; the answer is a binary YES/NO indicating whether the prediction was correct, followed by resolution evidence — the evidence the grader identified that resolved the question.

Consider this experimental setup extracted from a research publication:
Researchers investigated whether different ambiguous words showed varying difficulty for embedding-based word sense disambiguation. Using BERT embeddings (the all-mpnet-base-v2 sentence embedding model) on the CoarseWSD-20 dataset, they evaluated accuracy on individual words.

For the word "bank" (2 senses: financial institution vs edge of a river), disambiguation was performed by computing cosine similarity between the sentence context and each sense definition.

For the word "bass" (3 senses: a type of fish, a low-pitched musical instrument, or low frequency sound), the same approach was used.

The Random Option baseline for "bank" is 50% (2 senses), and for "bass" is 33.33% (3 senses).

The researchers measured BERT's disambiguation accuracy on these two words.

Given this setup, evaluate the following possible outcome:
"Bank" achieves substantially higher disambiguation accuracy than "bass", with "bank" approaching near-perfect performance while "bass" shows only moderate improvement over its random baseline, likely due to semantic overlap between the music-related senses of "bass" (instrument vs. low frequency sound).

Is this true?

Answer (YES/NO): NO